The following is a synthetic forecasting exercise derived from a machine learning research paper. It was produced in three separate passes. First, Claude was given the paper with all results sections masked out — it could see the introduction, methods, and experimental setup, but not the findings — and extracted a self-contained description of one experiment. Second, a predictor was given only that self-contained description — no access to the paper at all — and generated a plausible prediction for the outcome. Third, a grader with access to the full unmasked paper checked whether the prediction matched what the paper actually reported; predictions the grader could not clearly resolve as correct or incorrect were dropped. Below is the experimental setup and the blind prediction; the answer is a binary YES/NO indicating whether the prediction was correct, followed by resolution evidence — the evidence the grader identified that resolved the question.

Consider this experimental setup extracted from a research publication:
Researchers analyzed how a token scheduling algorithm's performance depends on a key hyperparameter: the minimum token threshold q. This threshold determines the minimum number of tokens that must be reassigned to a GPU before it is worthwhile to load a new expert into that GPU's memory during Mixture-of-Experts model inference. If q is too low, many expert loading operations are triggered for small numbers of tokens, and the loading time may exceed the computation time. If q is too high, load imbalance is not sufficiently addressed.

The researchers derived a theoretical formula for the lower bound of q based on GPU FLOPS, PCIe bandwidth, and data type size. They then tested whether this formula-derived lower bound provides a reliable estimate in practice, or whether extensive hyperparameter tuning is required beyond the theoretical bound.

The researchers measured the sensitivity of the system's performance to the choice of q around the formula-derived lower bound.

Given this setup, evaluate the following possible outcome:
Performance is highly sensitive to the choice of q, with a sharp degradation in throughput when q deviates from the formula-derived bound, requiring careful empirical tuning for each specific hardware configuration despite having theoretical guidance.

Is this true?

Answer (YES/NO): NO